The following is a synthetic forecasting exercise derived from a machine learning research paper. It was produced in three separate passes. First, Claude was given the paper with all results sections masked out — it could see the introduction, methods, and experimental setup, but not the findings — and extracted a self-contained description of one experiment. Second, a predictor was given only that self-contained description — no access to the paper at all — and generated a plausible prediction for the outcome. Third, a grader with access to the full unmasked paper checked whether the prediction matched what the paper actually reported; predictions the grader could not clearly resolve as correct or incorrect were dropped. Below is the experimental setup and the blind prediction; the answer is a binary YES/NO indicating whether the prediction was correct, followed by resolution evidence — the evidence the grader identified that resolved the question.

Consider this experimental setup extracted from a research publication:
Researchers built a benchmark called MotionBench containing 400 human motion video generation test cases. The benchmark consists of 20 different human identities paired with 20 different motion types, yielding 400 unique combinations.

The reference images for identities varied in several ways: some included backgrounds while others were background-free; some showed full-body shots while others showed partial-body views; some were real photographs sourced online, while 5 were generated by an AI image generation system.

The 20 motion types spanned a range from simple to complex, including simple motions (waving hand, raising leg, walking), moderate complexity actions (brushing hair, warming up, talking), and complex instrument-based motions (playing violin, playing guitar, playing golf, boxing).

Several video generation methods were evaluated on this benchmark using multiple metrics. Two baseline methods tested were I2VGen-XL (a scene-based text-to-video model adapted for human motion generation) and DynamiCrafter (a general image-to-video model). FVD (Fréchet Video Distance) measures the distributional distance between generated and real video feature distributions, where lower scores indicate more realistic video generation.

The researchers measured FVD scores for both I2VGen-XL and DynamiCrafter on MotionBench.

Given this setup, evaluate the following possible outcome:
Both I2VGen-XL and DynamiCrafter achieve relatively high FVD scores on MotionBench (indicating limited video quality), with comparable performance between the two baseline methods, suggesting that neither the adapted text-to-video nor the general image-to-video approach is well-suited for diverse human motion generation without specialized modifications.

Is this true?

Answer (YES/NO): NO